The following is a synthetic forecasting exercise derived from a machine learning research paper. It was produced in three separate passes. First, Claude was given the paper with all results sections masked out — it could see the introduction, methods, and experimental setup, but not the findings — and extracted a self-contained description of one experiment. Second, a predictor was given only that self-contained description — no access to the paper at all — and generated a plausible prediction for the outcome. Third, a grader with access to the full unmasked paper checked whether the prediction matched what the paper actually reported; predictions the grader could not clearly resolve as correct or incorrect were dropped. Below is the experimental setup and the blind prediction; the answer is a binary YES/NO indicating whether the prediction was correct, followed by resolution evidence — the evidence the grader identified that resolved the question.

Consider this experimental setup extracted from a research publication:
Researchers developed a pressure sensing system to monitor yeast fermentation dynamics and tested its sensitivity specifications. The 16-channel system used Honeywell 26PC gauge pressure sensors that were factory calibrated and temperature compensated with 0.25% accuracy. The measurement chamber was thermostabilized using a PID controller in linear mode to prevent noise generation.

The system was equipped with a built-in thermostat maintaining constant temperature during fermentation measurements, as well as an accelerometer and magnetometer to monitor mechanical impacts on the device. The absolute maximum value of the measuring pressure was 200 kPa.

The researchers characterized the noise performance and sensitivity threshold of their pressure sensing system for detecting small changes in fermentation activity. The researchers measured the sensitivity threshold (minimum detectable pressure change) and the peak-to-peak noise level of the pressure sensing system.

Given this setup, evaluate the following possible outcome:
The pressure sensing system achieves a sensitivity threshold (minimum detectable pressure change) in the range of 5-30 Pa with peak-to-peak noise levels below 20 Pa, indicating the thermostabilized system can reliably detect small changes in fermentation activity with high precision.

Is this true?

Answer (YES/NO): NO